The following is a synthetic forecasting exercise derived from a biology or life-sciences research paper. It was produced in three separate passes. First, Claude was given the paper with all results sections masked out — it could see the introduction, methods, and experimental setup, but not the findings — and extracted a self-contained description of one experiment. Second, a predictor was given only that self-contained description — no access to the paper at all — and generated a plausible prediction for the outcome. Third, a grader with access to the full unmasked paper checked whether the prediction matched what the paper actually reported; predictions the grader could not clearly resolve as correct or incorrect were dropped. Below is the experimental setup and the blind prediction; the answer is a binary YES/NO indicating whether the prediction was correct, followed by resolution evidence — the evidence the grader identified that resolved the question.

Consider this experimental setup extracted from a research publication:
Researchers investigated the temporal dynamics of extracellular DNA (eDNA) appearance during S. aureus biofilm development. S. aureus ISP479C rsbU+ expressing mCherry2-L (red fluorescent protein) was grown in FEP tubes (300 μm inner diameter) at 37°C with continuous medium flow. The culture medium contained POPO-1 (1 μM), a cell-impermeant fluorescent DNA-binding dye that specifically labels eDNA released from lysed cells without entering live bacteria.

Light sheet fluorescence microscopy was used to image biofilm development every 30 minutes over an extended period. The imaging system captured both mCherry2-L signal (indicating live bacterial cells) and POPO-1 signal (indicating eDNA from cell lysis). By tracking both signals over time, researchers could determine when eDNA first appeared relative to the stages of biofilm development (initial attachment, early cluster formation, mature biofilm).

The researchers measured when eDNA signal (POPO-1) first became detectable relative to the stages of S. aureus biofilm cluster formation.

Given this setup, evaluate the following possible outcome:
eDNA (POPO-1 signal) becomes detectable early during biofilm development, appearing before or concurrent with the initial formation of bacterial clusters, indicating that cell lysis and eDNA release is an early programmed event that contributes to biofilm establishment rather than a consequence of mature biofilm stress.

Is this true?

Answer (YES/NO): YES